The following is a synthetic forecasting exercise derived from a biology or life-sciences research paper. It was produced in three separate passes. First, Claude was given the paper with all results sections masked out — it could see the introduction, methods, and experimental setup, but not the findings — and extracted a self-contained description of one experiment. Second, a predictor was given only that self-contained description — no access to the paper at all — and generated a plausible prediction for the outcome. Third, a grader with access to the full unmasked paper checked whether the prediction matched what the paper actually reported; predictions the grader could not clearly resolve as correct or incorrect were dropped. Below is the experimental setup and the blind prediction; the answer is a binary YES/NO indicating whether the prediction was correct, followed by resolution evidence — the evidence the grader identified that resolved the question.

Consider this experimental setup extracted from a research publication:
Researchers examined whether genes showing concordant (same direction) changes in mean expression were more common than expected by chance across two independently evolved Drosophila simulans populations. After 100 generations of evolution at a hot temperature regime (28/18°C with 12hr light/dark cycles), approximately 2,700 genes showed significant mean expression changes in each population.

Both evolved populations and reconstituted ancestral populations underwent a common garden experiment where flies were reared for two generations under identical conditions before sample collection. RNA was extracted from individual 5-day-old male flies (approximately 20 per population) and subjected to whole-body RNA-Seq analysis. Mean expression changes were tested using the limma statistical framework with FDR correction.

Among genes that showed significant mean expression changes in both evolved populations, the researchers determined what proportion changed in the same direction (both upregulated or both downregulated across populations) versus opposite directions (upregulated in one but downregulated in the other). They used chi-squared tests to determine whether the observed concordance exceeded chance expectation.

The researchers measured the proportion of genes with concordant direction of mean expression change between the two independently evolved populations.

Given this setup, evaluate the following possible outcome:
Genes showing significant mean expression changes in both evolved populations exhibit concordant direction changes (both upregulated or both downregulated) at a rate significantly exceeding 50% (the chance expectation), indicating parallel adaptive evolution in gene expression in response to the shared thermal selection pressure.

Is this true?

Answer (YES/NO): YES